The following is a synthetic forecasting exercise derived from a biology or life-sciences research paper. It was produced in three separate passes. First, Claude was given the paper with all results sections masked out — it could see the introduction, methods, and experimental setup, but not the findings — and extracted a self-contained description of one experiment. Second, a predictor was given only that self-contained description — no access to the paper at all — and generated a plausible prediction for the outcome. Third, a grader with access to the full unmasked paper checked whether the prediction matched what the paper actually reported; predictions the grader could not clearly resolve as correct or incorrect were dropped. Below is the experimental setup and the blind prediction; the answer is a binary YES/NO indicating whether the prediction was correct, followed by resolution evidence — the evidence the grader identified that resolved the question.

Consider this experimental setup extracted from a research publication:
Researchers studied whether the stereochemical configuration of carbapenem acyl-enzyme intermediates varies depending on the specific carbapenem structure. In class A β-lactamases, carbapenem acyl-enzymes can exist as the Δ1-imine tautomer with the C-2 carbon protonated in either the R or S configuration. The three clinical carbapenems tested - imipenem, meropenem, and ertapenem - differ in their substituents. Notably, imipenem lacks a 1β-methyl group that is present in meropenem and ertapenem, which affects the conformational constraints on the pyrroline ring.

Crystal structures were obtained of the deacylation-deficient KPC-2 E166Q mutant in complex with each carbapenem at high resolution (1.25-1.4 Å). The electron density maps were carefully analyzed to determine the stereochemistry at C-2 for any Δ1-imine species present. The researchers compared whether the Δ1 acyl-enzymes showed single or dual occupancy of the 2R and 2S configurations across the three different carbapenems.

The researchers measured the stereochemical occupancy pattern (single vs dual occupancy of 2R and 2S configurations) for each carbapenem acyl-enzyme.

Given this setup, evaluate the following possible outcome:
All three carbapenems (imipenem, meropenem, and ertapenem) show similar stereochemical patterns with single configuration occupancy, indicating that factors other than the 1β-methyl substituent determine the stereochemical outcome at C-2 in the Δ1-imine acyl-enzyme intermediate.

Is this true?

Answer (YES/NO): NO